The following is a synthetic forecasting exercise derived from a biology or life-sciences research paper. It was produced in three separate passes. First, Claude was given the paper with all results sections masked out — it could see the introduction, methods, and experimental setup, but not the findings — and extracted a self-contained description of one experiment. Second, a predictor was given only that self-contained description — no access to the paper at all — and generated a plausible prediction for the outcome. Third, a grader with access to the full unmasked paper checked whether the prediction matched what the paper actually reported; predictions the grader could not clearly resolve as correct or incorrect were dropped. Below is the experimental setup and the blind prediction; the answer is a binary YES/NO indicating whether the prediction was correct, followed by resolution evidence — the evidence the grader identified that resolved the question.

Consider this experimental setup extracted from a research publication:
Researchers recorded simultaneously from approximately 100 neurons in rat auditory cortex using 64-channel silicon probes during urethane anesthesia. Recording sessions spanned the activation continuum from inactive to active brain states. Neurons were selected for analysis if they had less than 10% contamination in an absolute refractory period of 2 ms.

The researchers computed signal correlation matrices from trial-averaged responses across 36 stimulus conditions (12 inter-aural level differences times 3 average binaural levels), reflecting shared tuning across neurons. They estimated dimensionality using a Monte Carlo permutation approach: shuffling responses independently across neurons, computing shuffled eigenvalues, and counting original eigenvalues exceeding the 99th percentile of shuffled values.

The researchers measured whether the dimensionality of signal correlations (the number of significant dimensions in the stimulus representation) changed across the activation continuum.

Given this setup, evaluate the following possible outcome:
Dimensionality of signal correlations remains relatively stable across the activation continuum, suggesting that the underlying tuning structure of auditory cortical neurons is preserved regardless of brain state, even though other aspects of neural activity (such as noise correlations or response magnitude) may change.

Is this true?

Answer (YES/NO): NO